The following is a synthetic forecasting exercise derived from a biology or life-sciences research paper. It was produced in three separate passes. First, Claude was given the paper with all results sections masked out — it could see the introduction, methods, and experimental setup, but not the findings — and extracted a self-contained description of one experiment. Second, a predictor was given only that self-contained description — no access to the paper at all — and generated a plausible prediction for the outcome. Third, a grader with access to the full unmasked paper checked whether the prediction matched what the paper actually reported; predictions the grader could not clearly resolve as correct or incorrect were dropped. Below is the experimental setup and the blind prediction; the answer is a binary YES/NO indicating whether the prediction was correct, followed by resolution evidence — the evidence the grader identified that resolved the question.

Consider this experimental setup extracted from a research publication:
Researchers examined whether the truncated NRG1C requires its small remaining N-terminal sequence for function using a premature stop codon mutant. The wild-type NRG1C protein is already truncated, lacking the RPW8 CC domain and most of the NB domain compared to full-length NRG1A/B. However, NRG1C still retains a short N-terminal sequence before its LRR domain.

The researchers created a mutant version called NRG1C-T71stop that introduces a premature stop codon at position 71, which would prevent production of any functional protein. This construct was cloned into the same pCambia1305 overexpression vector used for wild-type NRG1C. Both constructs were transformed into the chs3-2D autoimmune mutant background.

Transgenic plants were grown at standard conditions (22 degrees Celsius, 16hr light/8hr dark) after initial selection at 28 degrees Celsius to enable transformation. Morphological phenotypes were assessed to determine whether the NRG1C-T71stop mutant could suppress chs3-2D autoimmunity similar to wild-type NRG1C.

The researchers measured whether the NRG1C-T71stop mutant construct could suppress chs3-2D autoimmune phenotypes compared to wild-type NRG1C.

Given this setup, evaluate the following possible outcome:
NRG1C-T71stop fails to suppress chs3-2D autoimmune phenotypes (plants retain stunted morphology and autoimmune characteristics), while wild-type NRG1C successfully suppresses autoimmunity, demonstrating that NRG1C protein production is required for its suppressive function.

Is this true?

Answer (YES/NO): YES